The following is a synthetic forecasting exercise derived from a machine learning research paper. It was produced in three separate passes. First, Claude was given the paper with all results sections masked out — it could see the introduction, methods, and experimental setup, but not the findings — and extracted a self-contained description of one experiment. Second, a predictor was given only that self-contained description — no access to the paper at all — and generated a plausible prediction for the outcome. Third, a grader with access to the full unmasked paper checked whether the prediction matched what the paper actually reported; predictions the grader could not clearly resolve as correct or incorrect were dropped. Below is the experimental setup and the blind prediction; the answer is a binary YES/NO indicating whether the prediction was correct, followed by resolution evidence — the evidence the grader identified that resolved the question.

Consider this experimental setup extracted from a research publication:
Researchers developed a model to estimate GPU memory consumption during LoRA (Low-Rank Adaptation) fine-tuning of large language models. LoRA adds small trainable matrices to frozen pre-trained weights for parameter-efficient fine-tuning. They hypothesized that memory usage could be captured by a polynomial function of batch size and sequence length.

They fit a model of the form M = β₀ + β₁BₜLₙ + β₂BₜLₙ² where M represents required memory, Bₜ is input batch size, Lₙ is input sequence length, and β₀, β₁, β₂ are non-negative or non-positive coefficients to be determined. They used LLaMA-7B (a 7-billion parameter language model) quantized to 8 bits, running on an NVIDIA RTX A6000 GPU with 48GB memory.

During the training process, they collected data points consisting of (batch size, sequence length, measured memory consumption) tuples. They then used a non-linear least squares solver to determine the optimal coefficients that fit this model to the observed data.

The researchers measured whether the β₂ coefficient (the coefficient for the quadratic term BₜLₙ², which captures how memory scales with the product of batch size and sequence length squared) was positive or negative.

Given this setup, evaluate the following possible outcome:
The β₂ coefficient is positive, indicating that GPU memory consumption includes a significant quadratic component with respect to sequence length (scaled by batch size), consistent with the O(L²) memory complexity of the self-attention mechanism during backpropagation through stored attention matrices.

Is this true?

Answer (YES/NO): NO